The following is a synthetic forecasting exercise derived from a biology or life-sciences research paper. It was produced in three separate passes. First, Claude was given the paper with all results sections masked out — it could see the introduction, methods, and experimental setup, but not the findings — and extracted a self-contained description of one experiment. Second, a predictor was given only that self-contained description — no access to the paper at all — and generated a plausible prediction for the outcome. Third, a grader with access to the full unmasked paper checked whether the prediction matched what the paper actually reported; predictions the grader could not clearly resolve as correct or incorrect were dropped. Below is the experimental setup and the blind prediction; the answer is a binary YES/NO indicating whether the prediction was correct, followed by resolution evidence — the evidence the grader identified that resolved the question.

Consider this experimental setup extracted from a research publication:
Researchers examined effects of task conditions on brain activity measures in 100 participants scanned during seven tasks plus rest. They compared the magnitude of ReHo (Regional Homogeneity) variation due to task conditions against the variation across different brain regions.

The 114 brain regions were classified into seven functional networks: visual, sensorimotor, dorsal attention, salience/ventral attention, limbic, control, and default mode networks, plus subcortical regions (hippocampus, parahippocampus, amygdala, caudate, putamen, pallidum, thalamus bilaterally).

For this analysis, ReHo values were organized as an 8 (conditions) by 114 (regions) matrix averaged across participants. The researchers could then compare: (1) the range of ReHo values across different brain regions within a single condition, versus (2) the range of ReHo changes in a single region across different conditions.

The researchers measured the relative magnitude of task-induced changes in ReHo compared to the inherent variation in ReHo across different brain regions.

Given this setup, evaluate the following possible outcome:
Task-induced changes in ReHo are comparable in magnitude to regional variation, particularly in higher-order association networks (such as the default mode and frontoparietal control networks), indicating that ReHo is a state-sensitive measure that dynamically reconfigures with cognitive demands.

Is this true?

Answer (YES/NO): NO